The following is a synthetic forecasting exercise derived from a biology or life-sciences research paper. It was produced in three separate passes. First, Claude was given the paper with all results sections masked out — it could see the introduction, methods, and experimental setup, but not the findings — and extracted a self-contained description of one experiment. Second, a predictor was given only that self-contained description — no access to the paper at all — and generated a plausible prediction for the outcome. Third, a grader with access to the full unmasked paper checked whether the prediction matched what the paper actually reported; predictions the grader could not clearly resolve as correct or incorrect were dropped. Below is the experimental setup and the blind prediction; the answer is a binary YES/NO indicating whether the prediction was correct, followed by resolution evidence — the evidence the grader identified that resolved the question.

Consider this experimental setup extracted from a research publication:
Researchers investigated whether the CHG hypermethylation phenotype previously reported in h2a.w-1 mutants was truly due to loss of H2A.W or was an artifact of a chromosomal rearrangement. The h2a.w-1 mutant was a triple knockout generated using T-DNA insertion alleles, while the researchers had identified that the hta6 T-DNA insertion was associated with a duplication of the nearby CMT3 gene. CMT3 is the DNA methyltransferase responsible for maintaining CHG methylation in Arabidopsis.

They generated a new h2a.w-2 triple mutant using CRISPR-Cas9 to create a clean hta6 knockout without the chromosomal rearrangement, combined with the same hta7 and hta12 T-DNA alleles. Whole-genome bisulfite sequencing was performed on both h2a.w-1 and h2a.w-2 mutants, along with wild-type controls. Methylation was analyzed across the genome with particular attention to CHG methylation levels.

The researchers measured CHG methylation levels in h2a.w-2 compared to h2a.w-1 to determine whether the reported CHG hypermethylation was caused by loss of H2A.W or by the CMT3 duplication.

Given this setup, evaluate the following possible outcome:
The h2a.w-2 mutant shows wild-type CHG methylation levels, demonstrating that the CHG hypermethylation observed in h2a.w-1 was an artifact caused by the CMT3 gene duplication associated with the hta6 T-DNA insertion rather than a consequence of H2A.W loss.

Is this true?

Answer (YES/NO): NO